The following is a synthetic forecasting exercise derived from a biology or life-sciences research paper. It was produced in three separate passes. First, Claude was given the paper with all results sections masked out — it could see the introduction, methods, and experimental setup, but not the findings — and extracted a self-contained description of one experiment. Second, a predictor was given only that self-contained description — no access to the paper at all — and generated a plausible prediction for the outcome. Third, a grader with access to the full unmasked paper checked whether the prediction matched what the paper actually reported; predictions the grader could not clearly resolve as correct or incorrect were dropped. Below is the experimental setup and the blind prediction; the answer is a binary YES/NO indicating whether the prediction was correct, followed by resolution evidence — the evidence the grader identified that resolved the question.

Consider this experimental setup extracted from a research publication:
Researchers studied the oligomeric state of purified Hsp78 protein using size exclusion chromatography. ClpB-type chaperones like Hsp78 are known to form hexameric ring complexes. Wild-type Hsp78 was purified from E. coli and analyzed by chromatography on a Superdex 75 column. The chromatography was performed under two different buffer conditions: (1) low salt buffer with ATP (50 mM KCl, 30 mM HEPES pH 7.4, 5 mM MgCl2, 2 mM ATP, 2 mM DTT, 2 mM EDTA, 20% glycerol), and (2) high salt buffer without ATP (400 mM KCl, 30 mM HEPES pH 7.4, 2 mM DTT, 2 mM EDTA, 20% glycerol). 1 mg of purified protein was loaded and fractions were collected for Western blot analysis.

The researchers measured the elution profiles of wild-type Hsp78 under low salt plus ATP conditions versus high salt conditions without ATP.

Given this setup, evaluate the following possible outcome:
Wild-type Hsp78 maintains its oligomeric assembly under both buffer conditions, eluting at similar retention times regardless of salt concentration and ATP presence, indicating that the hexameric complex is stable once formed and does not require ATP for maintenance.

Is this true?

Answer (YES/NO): NO